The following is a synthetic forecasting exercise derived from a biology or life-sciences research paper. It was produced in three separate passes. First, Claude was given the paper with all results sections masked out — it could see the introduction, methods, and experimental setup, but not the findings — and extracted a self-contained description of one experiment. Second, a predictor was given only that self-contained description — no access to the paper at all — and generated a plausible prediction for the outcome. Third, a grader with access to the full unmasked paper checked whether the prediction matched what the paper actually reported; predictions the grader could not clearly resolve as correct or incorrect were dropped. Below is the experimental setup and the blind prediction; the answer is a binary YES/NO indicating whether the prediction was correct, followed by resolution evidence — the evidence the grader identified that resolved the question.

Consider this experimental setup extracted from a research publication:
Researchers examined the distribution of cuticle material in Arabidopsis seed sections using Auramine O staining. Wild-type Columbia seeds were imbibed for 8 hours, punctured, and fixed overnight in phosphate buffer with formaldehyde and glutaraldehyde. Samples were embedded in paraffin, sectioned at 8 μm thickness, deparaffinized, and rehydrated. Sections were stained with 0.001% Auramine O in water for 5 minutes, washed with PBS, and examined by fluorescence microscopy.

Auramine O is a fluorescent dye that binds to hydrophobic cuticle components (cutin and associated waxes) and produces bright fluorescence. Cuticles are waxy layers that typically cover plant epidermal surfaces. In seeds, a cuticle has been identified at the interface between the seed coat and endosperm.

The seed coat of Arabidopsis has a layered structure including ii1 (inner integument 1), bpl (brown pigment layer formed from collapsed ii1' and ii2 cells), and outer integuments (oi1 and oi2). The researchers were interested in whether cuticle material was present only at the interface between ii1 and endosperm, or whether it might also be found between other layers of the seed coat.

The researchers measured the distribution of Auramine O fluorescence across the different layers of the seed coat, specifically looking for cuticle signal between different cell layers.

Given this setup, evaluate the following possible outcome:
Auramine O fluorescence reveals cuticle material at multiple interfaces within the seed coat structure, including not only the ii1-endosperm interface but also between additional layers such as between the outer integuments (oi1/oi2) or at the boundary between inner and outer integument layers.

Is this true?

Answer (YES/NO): NO